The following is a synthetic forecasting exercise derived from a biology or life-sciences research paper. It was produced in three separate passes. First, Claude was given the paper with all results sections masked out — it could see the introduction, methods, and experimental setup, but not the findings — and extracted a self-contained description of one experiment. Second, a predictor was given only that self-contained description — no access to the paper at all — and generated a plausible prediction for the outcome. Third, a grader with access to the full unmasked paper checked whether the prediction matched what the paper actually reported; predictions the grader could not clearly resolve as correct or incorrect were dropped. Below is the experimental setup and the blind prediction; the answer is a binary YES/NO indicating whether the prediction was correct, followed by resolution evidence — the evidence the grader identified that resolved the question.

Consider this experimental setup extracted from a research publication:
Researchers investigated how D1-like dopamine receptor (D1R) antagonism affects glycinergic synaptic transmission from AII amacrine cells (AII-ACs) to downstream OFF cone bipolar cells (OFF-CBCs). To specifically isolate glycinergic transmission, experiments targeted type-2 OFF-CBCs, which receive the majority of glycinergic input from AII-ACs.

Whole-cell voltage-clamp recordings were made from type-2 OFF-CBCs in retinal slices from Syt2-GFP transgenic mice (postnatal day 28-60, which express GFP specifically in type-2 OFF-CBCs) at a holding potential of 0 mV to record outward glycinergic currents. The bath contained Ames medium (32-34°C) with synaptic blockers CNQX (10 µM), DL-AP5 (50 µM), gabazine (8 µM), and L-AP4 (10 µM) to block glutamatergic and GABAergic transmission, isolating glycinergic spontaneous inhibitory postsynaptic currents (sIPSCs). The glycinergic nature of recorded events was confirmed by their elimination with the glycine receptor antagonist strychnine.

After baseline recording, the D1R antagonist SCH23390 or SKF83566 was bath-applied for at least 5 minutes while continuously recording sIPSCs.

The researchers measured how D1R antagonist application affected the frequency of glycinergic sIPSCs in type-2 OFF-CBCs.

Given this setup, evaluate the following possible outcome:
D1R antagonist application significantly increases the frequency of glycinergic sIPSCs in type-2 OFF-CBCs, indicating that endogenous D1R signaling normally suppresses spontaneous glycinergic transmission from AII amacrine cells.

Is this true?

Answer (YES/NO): YES